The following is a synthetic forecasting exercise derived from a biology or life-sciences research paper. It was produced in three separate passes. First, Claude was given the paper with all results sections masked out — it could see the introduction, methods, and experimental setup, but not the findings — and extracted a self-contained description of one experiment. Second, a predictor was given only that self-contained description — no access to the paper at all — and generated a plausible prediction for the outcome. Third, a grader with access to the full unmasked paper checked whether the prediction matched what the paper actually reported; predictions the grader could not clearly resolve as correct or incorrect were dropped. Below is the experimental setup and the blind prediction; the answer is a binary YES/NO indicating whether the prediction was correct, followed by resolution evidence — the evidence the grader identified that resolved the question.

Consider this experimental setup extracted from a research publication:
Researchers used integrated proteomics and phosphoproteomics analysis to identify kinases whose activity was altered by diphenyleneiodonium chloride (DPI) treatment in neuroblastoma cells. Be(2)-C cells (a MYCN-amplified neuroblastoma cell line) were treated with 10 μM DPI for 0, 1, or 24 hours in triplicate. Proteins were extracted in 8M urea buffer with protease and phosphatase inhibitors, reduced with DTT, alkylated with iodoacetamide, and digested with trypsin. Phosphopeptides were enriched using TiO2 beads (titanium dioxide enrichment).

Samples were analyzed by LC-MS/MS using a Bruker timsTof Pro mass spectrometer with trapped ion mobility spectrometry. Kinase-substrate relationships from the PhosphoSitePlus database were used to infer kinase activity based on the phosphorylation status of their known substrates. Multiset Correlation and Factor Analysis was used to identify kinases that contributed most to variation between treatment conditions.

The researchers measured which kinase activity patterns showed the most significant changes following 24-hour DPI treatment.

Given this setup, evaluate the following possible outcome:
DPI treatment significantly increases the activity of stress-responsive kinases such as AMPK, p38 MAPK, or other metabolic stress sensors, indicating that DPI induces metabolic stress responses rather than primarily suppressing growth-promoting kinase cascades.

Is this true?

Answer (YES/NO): NO